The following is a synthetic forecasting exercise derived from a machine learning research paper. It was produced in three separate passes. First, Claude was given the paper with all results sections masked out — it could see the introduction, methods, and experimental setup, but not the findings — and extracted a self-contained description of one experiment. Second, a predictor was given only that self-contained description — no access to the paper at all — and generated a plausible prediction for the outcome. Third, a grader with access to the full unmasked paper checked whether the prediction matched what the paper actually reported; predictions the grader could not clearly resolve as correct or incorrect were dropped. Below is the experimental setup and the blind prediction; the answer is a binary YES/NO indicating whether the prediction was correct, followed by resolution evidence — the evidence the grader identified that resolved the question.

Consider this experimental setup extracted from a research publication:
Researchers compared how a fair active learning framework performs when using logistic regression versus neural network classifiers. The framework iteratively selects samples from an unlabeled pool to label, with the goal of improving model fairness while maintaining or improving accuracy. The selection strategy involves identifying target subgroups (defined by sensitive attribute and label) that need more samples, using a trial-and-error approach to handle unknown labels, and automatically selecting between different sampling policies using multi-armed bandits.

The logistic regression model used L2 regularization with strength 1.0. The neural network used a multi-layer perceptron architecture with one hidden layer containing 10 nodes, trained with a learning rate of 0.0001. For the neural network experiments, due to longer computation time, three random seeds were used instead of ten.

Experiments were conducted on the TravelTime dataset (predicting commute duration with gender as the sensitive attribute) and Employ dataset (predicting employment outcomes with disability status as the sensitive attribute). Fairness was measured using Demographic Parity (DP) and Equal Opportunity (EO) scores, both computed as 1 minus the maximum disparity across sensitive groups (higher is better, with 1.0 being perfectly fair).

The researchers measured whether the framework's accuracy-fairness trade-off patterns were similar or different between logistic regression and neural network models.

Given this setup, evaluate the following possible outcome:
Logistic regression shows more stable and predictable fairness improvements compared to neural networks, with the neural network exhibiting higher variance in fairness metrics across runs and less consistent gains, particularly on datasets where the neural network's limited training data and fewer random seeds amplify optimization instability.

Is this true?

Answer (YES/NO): NO